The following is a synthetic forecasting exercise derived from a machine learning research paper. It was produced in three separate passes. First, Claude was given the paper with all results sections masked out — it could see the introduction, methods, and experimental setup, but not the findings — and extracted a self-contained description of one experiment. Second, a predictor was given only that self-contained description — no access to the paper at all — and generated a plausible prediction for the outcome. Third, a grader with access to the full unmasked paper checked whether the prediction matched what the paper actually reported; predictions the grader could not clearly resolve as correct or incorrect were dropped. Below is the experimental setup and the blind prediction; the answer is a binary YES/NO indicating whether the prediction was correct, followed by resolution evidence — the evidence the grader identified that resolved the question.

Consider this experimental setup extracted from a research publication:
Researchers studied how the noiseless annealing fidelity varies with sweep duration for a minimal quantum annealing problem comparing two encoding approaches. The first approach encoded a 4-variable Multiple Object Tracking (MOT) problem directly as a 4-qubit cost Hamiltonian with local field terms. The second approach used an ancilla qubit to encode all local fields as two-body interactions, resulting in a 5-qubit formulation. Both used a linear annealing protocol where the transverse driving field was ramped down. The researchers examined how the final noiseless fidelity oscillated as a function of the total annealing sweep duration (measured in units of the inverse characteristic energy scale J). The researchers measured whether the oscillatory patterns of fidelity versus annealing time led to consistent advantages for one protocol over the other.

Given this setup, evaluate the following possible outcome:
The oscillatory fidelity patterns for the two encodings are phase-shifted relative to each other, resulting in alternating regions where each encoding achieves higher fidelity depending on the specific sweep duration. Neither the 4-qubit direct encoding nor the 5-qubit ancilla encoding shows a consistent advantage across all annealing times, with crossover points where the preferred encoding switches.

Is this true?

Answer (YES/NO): YES